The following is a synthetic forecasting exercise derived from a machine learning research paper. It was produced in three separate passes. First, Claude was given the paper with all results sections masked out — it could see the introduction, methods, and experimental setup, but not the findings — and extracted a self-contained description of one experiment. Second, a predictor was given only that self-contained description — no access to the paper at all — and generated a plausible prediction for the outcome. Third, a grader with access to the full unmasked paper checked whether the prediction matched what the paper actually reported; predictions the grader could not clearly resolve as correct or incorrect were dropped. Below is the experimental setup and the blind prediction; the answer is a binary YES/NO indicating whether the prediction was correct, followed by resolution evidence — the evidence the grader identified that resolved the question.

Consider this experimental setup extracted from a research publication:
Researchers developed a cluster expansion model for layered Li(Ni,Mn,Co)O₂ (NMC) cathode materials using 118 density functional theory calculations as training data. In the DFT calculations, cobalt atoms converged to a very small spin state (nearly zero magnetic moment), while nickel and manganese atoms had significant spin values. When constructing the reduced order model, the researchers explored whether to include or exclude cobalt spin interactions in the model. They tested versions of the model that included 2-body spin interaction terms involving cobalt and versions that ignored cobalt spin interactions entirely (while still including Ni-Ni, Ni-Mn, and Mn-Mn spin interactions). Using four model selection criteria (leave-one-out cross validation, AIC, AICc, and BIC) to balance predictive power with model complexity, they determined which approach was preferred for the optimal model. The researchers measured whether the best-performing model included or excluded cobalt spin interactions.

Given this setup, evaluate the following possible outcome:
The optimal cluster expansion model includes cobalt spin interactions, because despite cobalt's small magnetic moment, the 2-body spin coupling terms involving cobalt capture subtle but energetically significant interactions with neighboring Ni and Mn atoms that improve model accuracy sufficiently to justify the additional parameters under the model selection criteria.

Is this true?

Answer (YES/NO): NO